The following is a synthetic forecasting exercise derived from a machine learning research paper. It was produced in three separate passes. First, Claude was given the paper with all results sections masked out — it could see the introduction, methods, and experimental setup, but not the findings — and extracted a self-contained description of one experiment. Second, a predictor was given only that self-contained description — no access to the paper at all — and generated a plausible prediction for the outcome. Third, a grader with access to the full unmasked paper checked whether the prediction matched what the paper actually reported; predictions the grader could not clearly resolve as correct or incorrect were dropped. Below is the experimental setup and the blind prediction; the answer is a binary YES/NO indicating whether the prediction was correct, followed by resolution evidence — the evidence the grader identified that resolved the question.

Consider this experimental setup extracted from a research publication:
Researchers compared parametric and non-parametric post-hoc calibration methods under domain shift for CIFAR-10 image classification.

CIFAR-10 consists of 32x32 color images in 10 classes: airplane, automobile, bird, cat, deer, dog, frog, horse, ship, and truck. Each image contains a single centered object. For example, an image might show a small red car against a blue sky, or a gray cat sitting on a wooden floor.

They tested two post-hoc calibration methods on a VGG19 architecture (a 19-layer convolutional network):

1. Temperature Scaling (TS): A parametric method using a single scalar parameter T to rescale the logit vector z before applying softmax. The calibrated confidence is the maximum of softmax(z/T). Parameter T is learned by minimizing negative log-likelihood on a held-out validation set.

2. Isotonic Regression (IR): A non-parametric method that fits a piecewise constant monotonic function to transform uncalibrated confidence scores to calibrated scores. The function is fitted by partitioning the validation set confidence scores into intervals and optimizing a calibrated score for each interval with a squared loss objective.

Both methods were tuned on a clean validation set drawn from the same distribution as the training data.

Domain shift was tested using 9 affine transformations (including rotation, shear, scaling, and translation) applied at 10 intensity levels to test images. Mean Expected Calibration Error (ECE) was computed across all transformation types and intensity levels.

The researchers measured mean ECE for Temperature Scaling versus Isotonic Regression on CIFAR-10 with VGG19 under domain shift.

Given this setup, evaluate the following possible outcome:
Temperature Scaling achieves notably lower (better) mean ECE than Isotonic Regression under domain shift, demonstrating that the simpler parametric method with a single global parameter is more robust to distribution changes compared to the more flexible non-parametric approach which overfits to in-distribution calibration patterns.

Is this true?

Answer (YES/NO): YES